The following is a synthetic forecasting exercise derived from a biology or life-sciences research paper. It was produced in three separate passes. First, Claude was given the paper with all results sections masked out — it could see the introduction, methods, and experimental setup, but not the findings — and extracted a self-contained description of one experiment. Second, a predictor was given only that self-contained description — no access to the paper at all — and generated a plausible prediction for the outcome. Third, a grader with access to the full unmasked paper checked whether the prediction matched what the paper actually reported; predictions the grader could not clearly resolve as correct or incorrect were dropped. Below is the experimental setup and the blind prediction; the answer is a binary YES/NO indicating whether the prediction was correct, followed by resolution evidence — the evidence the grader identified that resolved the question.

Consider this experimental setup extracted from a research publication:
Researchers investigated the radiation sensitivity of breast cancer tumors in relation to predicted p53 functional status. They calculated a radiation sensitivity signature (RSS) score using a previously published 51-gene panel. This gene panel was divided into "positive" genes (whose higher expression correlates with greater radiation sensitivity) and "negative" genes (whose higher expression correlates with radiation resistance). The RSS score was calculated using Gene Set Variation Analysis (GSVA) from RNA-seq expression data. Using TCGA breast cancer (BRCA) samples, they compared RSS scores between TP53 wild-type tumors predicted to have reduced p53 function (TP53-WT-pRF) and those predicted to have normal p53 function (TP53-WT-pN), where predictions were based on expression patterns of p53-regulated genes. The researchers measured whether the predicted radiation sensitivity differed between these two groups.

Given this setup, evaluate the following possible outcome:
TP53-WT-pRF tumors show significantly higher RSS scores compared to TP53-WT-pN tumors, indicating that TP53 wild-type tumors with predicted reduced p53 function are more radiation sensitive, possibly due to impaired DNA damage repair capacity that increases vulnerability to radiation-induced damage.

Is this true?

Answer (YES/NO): YES